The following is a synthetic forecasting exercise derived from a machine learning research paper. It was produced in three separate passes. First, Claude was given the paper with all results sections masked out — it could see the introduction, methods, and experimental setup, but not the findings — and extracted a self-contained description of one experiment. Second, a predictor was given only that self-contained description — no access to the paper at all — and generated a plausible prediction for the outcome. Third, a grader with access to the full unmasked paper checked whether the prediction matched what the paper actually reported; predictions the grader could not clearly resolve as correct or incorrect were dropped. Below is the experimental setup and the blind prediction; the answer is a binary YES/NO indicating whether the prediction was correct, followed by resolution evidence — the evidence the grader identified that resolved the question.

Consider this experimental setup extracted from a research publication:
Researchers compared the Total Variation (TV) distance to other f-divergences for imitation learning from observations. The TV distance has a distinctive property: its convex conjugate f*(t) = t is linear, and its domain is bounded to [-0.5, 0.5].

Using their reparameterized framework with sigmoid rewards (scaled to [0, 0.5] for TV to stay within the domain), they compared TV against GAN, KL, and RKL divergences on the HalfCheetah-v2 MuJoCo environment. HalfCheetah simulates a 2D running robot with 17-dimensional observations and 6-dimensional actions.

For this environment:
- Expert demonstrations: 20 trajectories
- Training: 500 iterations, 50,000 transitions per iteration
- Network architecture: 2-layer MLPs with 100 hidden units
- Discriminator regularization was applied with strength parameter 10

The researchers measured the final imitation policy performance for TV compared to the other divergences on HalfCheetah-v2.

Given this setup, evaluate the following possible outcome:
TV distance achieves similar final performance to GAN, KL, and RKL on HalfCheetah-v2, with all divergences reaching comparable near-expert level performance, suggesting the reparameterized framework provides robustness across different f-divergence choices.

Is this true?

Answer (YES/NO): NO